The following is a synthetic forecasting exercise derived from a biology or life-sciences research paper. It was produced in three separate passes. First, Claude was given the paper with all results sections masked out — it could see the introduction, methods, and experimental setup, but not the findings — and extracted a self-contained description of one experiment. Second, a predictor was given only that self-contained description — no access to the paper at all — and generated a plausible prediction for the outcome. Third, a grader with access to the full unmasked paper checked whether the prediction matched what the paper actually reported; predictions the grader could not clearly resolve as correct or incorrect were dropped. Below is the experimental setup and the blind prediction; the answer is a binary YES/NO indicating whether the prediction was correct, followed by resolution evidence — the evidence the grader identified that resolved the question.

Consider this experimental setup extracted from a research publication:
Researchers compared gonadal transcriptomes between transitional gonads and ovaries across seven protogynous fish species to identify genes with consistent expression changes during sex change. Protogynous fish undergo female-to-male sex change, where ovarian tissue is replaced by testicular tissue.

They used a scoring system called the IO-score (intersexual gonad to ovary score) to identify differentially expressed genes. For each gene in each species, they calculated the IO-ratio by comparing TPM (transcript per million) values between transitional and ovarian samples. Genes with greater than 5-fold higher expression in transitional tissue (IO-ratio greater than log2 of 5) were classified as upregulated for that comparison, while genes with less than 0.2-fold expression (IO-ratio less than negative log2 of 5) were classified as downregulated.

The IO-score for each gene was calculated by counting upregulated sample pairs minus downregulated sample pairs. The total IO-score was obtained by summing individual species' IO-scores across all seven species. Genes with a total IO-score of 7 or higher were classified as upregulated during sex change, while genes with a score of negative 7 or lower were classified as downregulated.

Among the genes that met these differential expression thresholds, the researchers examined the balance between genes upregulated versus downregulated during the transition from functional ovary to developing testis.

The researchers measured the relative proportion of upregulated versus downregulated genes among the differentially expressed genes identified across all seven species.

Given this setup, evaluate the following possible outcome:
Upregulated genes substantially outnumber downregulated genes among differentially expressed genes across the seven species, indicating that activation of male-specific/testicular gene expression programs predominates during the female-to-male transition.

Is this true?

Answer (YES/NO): NO